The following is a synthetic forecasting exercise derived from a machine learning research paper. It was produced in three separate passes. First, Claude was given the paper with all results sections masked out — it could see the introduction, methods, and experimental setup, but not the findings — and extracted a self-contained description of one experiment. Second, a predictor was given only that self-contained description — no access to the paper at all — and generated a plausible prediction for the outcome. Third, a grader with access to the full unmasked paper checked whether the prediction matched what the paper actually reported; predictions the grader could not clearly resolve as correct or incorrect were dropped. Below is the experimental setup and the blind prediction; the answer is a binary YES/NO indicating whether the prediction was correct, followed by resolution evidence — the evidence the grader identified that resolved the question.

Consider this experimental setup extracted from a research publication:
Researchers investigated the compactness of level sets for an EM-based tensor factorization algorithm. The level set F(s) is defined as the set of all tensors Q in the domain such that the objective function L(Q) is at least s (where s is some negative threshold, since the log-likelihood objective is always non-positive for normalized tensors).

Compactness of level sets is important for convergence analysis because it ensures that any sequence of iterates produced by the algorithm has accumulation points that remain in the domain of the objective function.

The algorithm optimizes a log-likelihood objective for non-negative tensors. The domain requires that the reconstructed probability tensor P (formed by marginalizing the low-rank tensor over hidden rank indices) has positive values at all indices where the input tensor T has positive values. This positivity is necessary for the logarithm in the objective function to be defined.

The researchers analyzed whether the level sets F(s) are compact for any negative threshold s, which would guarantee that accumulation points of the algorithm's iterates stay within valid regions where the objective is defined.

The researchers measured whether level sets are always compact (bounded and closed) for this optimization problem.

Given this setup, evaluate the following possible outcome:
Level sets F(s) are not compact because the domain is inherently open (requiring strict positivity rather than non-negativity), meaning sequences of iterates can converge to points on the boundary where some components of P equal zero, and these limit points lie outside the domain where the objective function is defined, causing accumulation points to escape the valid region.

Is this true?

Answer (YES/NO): NO